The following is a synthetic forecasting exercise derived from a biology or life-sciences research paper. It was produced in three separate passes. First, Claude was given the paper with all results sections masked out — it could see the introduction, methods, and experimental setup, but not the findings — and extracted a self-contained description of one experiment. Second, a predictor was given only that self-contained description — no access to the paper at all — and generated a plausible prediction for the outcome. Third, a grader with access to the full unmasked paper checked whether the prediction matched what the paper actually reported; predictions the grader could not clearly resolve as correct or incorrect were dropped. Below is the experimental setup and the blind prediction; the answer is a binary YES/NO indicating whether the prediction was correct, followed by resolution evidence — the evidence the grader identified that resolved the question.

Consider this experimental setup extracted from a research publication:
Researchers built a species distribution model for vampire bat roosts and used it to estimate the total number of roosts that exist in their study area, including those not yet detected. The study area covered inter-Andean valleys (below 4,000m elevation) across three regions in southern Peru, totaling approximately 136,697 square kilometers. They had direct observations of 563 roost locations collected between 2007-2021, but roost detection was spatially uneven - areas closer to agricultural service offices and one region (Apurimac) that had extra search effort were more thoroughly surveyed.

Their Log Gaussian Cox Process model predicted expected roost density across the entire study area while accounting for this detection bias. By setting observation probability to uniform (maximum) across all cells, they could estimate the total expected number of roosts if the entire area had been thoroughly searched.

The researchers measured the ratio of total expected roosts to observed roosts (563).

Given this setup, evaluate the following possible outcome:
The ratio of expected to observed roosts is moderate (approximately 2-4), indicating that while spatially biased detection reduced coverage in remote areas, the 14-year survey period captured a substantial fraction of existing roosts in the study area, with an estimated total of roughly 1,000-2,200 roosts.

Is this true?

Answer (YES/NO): NO